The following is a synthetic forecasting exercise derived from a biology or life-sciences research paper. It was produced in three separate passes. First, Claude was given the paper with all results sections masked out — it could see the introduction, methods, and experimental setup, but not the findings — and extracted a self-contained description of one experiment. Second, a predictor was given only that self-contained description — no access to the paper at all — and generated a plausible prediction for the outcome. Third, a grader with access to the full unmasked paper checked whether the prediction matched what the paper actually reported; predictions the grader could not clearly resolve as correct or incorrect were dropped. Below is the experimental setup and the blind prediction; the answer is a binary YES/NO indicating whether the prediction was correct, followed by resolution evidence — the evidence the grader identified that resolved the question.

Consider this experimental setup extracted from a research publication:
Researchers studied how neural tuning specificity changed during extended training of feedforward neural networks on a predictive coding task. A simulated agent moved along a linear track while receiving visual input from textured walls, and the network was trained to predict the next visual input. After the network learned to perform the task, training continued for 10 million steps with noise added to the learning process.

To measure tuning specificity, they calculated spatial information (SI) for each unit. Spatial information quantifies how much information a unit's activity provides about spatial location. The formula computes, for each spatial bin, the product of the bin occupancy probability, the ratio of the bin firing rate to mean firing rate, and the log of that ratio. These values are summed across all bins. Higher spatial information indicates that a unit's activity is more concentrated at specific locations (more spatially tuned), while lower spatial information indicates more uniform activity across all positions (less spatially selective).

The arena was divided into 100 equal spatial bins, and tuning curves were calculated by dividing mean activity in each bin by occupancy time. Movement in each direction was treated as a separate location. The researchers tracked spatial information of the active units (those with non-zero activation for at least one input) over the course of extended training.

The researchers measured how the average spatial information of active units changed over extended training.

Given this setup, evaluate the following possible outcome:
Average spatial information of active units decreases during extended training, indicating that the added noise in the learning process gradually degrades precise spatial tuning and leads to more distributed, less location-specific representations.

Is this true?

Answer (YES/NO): NO